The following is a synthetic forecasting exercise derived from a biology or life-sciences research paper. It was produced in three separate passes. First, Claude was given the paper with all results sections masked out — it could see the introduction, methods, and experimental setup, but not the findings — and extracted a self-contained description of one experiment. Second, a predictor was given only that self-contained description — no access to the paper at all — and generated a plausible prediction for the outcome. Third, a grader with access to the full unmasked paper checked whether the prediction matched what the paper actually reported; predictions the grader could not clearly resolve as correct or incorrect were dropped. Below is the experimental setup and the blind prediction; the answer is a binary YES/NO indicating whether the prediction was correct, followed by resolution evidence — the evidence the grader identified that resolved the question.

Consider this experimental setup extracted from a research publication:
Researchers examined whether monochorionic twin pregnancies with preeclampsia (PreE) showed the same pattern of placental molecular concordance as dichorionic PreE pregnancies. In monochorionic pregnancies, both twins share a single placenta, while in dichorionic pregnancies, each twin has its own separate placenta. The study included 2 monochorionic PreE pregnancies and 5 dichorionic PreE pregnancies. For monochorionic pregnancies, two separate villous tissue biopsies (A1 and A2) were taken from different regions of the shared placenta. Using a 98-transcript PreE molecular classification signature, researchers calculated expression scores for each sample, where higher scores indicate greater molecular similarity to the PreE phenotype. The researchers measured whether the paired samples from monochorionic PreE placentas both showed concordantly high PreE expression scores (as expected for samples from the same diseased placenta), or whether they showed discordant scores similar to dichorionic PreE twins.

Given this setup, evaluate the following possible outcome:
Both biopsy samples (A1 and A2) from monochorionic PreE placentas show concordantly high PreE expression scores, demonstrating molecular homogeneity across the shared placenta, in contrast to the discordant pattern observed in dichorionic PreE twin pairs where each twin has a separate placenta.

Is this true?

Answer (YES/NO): YES